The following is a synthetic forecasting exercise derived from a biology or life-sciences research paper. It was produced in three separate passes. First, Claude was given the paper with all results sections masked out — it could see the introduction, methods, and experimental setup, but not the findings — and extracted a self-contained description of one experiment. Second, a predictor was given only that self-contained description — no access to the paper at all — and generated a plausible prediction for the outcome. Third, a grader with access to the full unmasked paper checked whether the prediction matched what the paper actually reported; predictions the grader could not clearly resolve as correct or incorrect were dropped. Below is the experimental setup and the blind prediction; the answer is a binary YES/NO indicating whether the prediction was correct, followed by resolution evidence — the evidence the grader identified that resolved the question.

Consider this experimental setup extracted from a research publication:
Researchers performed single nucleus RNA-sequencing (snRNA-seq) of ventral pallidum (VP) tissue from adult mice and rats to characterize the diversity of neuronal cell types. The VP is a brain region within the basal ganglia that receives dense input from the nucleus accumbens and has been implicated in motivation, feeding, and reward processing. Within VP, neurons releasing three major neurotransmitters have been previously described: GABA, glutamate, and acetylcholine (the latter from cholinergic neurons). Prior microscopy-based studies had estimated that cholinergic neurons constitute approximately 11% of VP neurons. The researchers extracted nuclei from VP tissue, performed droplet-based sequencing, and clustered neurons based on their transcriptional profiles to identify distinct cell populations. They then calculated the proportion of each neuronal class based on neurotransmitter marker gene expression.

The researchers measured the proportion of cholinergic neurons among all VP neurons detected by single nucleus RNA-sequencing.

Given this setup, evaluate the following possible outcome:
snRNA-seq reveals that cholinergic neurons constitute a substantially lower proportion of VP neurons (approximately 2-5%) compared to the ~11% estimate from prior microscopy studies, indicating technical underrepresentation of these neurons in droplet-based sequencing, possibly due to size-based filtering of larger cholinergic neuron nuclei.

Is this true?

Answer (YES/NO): YES